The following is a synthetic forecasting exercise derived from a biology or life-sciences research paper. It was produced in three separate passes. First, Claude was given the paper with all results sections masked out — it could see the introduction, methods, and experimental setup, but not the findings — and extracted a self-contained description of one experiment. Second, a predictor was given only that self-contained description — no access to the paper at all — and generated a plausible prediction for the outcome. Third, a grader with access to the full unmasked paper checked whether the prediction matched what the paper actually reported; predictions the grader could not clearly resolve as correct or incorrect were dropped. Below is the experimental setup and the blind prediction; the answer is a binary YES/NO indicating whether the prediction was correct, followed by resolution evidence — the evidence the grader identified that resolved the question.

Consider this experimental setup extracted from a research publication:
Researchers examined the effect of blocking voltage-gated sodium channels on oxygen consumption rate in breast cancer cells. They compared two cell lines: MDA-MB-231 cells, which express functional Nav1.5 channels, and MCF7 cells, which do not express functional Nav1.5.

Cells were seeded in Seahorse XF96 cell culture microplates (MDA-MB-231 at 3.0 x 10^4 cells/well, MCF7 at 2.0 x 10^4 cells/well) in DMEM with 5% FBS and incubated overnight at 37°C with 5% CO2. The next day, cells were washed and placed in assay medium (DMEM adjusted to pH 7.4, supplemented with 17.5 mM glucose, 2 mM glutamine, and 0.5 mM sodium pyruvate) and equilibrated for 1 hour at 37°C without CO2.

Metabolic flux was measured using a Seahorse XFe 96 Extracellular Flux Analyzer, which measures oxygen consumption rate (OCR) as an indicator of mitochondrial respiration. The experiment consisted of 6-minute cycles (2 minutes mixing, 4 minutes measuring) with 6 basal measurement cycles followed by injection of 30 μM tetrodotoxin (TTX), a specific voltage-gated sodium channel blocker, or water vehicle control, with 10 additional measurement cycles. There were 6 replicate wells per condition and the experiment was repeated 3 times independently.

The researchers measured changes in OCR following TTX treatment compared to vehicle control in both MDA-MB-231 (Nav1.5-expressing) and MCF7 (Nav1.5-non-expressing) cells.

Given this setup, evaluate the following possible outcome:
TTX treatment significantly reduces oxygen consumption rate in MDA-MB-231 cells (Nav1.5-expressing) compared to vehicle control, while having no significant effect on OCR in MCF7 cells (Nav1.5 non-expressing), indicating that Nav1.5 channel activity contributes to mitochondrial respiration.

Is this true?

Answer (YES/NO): NO